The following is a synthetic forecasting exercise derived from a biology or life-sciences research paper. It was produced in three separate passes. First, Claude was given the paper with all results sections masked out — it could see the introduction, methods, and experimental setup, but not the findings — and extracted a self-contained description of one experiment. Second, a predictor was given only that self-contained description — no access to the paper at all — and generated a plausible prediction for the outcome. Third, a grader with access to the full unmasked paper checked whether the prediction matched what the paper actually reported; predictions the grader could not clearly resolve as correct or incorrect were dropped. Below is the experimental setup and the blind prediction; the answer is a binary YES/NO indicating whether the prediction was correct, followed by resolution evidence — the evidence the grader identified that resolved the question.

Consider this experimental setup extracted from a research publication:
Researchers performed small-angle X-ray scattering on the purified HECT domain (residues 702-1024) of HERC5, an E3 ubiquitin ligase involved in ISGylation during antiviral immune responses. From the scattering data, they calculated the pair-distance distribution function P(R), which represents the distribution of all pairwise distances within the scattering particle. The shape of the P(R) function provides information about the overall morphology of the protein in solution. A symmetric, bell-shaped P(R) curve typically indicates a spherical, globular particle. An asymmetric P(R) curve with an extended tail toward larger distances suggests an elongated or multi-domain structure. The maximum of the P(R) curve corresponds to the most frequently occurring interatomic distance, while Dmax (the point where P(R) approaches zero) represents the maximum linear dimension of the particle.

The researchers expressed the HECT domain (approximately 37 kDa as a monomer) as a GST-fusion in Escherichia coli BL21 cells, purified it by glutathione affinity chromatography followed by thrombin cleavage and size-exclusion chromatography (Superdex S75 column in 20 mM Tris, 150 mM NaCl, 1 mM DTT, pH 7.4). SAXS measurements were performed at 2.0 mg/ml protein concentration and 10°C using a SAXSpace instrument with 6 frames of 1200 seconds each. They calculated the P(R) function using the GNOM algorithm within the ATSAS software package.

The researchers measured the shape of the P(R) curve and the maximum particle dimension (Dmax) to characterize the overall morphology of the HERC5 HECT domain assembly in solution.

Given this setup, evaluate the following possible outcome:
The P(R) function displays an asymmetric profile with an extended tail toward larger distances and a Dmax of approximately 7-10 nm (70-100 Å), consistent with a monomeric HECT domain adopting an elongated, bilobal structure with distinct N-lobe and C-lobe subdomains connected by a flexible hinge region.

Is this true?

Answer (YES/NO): NO